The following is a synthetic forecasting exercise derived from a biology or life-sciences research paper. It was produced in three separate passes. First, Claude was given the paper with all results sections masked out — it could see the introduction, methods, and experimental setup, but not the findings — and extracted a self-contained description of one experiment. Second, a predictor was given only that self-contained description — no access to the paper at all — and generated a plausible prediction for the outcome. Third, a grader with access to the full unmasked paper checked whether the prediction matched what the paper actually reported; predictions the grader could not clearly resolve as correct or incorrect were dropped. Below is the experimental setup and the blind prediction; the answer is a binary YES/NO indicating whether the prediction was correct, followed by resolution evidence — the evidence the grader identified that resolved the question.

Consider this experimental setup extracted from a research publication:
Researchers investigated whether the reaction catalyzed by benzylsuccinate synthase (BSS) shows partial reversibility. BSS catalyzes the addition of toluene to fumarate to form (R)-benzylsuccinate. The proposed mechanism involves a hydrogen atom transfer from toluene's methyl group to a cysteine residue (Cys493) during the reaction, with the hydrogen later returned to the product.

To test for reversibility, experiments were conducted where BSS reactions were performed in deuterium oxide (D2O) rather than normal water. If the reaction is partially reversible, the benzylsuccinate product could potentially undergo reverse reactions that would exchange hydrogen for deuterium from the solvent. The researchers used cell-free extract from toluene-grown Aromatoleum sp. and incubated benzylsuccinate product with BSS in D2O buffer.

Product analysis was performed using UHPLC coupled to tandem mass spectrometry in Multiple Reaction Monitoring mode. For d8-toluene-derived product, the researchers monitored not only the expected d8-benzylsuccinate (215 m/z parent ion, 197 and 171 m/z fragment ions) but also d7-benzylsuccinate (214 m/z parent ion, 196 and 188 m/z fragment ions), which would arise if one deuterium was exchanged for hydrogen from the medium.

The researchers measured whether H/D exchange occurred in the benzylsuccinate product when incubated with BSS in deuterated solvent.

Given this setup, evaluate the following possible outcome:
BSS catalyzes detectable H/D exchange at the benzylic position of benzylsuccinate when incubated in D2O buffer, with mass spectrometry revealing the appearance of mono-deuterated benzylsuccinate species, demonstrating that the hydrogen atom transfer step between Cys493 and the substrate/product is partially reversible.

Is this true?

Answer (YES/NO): NO